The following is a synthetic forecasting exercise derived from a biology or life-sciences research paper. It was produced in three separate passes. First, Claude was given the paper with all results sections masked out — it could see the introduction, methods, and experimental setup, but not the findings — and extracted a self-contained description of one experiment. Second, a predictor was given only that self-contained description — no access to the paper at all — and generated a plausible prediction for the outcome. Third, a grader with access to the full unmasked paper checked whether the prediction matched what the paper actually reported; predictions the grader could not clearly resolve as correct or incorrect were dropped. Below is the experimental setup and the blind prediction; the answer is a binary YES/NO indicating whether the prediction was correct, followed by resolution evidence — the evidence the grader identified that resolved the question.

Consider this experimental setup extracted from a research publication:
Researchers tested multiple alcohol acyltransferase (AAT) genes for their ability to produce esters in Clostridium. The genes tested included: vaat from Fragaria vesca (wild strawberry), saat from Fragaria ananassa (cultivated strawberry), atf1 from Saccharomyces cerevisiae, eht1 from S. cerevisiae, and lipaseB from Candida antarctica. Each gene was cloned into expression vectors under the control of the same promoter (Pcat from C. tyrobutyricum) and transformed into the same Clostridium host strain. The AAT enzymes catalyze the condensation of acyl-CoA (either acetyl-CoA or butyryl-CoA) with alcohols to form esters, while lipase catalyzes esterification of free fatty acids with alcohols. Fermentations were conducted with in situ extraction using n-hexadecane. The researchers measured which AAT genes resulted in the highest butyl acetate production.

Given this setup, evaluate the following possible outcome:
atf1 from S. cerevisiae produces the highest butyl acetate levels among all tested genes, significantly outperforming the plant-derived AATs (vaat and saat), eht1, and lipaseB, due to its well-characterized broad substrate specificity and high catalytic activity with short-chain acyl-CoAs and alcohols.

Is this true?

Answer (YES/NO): YES